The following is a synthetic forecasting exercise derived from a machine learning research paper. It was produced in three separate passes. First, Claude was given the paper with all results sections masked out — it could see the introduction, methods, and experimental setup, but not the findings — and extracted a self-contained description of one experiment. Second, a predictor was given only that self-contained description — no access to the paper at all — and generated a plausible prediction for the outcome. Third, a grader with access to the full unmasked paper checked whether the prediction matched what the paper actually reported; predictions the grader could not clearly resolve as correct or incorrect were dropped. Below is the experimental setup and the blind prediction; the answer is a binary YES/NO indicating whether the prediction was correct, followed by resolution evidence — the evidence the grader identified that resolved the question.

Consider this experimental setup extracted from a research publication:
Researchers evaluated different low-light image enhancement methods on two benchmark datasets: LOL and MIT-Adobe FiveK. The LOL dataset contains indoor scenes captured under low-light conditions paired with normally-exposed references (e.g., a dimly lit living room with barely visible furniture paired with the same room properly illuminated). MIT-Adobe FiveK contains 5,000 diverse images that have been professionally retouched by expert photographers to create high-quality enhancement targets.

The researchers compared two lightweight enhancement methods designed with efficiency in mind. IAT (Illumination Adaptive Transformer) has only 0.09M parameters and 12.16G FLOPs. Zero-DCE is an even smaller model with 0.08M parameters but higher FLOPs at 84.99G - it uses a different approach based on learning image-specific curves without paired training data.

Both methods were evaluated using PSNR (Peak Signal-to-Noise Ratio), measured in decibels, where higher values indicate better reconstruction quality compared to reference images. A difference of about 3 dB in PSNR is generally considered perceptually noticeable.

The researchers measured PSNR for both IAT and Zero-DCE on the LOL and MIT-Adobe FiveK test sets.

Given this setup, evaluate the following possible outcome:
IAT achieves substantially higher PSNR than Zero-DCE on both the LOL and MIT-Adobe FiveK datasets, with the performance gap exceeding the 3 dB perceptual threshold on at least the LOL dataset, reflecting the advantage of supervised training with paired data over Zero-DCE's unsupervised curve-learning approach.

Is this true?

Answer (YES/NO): YES